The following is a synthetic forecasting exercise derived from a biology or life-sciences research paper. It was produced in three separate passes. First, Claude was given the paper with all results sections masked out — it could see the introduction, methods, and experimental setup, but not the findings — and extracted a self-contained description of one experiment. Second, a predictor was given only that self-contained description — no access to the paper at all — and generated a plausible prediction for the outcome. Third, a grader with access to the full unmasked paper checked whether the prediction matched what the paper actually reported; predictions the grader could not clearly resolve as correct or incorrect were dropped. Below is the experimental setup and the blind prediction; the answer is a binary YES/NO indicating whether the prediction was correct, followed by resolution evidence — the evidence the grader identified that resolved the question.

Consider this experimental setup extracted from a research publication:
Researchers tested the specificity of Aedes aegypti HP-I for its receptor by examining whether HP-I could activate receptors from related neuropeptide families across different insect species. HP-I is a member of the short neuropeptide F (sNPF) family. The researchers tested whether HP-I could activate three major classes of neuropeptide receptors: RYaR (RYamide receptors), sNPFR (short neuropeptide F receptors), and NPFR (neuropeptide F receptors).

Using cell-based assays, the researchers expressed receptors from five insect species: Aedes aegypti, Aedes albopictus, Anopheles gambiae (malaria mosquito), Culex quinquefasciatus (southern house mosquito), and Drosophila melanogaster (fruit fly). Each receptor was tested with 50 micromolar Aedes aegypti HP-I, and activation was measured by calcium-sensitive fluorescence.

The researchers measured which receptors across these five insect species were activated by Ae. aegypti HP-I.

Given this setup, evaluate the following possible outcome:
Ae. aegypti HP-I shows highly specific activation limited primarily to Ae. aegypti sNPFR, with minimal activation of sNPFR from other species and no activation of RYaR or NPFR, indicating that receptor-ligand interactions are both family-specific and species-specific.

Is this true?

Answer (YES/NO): NO